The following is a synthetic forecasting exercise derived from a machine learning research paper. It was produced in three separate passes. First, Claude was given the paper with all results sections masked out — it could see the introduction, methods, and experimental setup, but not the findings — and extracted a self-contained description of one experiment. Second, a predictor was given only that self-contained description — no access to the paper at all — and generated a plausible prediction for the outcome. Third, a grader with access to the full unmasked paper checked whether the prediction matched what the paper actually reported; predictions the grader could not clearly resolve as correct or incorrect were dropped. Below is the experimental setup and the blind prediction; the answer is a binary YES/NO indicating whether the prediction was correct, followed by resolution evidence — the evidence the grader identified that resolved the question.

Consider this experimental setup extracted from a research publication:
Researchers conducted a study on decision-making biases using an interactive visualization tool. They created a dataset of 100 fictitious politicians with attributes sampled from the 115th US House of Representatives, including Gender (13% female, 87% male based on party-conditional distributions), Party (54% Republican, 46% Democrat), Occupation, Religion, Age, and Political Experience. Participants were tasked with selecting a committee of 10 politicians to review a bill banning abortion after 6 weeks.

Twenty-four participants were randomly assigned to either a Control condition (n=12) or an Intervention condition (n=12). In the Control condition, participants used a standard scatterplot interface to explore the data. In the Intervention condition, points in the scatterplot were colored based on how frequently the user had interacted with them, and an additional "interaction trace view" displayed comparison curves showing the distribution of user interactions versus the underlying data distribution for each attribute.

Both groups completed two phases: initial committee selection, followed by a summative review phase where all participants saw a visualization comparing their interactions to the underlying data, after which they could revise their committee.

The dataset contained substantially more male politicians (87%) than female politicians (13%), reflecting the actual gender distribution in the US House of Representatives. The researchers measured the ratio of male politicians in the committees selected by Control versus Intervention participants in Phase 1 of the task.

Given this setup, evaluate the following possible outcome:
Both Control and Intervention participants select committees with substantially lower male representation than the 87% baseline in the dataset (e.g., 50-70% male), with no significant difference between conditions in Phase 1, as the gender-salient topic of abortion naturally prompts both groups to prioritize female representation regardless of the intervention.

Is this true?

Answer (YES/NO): NO